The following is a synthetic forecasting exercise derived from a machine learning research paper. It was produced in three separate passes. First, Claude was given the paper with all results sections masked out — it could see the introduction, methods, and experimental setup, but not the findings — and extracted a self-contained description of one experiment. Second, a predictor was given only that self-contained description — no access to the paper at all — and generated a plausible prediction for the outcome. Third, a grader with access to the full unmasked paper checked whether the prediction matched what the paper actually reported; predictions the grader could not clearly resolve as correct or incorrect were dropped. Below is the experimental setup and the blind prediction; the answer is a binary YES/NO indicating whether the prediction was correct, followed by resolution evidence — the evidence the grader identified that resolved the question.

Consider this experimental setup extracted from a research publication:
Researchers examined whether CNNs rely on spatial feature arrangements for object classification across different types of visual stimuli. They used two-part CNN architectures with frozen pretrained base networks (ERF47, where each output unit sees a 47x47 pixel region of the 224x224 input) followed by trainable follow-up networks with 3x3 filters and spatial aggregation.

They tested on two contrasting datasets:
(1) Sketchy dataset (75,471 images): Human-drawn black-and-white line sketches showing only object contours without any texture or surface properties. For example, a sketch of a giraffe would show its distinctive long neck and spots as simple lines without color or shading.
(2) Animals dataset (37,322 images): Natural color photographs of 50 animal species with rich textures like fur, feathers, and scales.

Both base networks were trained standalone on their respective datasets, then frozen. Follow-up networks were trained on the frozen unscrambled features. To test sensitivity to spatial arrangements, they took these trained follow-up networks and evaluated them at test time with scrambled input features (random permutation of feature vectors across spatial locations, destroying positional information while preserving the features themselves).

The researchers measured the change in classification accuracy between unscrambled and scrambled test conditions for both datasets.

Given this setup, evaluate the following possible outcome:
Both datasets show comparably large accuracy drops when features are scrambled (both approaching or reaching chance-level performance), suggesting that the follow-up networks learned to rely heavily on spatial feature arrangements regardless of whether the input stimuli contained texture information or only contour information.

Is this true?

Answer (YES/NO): NO